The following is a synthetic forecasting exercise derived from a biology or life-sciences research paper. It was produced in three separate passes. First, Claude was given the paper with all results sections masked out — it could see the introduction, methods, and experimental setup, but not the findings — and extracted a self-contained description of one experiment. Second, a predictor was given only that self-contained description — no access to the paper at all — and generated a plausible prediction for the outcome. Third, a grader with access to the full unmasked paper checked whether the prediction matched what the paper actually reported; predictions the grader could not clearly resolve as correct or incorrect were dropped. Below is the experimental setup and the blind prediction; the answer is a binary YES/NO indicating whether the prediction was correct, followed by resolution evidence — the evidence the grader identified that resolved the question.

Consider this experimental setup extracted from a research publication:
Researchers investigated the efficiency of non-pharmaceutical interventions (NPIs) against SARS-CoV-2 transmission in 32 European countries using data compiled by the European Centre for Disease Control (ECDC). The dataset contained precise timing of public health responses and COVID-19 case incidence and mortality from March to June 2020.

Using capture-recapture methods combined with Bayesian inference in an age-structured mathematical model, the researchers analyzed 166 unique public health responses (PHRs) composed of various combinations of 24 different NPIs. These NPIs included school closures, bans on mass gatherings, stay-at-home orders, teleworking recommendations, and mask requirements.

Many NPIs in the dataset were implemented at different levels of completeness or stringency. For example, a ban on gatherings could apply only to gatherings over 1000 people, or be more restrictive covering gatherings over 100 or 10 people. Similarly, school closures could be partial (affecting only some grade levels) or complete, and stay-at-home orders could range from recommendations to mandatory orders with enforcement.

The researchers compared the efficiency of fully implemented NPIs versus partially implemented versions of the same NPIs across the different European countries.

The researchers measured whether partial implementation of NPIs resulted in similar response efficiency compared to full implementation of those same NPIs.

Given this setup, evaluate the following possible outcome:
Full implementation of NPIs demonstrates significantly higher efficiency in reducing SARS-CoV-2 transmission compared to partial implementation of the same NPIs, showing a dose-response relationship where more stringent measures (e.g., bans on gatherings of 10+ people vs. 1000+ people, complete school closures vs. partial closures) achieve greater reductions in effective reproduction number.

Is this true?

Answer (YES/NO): YES